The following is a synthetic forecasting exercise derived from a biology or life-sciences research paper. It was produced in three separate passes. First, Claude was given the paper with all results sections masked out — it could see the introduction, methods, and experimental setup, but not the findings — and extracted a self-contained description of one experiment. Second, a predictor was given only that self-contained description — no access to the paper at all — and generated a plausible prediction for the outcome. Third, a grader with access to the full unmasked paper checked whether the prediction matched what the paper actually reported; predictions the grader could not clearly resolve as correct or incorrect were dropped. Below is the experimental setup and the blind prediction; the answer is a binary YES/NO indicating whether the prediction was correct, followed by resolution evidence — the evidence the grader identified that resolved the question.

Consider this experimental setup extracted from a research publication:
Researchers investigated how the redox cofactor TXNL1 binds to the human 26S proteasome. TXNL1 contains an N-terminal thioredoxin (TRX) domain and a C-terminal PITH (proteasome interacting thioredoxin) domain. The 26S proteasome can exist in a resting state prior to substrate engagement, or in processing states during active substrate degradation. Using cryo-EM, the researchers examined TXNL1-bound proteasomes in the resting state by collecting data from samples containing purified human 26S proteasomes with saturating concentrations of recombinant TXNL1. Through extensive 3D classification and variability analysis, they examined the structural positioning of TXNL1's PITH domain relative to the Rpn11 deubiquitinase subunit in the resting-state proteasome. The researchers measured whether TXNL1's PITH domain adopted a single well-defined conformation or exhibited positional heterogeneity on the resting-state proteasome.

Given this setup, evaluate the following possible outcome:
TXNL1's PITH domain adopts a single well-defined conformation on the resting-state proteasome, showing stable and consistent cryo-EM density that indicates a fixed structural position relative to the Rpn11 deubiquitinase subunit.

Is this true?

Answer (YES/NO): NO